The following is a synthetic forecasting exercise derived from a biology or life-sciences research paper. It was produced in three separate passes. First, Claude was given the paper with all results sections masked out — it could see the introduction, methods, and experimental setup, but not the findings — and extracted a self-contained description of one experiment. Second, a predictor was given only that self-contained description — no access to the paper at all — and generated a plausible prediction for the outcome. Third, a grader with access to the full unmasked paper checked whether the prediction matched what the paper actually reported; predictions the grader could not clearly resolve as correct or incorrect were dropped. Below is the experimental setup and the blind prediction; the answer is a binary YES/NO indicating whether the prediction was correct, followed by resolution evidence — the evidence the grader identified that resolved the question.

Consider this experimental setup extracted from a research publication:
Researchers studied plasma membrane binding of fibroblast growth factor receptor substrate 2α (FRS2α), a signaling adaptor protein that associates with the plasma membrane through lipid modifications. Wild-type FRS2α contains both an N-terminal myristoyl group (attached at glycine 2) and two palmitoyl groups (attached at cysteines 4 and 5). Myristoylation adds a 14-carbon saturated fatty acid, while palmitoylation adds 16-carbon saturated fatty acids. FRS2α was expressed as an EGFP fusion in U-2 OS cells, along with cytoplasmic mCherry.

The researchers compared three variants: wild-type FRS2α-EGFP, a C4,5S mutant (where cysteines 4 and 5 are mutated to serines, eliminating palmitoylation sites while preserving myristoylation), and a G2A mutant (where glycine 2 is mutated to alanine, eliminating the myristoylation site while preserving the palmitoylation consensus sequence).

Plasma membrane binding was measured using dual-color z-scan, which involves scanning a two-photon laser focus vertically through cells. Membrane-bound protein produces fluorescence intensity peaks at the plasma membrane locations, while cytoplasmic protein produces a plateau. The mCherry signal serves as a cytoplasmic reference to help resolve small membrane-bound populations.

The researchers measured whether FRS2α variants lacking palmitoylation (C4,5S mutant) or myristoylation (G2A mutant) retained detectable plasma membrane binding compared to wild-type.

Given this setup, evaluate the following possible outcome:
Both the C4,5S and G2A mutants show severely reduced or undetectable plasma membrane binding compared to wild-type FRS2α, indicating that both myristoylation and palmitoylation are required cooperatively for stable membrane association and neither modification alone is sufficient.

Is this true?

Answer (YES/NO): NO